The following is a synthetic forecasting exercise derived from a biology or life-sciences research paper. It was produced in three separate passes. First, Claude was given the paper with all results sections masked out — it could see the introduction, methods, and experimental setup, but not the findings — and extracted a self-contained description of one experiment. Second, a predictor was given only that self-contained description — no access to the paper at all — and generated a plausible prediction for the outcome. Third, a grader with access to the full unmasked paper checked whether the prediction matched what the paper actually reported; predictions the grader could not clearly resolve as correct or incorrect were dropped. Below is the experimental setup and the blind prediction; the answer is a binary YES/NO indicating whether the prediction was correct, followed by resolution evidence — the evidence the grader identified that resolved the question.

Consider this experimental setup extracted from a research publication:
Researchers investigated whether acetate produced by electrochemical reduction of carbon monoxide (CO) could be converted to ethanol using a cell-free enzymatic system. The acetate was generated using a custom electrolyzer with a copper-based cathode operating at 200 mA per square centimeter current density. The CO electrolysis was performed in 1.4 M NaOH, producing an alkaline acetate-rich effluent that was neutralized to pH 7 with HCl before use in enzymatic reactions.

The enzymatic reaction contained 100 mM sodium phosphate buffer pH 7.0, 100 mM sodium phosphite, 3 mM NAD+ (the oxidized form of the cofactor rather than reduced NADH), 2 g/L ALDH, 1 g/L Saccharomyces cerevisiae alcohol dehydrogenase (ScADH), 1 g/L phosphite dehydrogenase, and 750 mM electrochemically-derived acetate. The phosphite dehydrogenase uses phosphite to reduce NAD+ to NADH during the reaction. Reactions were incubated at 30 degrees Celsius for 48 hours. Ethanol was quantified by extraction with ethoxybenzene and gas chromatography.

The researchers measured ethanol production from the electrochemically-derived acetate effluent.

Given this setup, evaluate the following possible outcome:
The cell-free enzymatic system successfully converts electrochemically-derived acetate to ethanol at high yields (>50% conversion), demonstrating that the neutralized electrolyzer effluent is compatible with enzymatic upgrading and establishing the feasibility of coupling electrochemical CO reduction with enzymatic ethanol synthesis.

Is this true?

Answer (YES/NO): NO